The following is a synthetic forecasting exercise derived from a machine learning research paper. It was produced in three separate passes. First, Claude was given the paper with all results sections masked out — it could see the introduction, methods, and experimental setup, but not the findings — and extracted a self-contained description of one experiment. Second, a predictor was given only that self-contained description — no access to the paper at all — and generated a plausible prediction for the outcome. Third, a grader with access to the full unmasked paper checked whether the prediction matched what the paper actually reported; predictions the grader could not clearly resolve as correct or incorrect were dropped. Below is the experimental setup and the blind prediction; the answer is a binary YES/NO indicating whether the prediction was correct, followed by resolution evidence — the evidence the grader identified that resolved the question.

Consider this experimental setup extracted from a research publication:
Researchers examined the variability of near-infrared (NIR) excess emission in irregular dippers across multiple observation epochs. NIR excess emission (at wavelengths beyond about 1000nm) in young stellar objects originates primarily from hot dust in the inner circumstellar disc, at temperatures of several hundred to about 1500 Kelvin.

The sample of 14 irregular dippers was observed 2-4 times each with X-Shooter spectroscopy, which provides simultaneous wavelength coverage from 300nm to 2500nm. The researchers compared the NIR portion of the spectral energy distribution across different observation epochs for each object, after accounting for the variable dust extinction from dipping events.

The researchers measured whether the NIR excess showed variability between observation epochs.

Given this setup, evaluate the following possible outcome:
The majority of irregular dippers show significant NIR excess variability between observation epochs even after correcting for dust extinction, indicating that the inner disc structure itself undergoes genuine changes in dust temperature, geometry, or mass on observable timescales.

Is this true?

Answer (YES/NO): NO